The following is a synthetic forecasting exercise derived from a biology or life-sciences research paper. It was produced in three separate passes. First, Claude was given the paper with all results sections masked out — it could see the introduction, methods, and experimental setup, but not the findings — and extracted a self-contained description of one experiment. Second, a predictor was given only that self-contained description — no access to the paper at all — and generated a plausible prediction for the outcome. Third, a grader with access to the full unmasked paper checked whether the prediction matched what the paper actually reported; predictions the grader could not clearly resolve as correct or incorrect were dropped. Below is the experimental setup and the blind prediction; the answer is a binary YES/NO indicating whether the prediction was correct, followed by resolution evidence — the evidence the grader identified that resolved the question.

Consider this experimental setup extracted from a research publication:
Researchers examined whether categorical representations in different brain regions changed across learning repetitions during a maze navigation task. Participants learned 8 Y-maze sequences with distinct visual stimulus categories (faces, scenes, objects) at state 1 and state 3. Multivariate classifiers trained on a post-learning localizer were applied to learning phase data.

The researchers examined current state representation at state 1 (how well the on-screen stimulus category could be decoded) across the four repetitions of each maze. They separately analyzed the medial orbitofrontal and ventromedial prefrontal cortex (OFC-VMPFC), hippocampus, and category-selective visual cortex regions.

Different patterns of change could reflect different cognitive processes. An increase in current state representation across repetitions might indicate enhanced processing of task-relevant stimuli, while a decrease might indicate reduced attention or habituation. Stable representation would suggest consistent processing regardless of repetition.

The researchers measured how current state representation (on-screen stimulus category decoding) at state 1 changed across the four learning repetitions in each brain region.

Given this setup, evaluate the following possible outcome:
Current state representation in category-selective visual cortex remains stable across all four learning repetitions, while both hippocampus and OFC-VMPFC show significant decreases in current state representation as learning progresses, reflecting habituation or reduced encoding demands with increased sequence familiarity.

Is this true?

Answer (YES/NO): NO